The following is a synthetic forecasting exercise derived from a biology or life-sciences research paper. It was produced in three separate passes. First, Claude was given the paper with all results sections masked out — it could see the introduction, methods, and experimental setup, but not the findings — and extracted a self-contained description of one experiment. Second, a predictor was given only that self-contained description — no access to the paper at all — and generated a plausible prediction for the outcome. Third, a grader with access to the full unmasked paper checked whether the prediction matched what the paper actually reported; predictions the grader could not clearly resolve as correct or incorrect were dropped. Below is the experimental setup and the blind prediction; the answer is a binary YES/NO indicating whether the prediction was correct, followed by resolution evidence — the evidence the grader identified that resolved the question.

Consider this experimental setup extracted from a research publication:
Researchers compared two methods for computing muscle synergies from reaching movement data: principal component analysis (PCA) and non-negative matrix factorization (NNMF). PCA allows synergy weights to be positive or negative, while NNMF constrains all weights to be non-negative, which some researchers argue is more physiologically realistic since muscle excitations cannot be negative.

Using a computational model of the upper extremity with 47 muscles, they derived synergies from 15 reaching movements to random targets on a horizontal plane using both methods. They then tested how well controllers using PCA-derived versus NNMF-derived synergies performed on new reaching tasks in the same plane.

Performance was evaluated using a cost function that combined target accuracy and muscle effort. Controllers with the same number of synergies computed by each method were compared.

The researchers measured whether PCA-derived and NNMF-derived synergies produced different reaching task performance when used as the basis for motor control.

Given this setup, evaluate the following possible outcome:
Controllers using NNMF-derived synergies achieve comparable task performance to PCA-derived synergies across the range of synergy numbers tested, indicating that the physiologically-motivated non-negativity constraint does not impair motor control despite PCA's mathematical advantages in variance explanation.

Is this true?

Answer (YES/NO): NO